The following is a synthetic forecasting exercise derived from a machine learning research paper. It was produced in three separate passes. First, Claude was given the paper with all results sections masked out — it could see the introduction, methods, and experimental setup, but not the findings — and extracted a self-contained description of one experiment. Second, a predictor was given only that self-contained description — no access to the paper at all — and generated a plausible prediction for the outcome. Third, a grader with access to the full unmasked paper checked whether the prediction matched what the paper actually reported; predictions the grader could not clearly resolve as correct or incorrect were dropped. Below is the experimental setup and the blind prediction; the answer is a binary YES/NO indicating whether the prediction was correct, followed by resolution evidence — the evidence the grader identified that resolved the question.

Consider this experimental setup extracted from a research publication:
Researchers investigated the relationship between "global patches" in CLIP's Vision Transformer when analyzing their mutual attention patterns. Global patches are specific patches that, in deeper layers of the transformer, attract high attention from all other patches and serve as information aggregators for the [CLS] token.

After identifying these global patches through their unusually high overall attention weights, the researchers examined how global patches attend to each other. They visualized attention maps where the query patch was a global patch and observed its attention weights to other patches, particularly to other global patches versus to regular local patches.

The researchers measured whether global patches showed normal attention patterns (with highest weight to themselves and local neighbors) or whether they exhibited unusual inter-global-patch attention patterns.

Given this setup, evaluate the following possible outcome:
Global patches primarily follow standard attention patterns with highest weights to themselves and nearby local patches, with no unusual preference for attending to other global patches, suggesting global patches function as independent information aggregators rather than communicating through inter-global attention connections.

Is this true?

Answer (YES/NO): NO